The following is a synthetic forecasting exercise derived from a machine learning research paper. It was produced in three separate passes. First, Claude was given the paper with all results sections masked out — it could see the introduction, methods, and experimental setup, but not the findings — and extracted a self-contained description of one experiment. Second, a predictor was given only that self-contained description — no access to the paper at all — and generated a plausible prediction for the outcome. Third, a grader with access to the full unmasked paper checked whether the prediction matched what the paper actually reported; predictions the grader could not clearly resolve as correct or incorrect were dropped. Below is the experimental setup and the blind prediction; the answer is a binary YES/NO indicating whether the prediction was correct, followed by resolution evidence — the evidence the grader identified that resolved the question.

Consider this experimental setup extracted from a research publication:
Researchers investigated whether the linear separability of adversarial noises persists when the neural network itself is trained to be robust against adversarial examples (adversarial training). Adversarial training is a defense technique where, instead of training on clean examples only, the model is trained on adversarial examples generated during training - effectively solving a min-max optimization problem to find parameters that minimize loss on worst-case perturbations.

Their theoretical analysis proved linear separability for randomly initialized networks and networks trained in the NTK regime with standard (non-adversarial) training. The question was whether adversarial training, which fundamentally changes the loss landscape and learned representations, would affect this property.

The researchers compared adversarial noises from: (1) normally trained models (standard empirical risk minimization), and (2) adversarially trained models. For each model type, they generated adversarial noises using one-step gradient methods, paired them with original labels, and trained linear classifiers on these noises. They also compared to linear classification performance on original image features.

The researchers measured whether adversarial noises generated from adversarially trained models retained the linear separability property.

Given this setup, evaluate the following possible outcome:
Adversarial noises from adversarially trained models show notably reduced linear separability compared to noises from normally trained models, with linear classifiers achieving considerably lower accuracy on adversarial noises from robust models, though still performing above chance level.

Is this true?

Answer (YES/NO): NO